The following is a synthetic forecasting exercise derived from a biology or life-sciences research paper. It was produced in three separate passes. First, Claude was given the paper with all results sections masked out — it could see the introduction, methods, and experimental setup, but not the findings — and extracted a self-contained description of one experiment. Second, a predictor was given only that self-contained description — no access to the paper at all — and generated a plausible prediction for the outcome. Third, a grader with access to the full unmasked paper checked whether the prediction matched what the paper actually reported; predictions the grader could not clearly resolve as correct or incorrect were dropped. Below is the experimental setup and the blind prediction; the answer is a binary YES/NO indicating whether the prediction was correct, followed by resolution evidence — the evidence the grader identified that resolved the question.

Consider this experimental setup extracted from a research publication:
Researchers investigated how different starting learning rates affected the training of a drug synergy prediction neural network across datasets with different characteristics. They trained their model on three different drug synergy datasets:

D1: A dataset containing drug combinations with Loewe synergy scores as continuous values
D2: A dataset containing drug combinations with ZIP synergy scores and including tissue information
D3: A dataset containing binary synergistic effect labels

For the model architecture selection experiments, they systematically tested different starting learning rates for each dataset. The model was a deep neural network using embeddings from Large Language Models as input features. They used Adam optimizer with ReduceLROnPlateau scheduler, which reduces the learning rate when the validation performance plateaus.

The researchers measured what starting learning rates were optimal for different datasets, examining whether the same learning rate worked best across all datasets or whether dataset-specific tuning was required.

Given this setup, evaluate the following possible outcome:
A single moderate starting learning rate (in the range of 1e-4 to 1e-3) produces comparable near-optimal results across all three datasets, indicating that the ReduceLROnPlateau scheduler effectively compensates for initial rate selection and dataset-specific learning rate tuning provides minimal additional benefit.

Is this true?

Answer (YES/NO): NO